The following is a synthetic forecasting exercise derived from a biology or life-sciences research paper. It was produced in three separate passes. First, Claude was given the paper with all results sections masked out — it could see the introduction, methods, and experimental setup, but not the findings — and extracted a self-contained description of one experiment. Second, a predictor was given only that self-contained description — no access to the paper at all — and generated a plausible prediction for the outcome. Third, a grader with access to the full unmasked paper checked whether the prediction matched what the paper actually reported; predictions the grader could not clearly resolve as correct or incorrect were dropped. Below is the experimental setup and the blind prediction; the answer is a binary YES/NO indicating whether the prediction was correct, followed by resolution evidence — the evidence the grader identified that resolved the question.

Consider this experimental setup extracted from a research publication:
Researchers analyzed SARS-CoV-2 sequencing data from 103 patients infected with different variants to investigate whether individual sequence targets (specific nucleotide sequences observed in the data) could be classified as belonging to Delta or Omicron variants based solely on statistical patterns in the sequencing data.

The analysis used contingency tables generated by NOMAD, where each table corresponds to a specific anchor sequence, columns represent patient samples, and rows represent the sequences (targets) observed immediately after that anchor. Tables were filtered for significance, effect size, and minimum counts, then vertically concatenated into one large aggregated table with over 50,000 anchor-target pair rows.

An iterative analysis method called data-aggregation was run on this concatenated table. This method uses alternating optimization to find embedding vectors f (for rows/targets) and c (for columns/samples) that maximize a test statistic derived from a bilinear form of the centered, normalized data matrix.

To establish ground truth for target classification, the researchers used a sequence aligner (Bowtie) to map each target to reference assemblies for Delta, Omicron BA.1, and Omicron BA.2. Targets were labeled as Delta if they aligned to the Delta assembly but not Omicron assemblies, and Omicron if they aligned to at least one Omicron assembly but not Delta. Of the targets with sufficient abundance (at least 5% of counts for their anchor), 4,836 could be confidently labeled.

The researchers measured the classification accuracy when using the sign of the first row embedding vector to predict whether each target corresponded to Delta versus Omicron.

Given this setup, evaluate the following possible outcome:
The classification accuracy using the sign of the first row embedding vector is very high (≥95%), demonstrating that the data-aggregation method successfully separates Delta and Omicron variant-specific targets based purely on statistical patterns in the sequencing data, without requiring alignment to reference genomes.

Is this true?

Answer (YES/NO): NO